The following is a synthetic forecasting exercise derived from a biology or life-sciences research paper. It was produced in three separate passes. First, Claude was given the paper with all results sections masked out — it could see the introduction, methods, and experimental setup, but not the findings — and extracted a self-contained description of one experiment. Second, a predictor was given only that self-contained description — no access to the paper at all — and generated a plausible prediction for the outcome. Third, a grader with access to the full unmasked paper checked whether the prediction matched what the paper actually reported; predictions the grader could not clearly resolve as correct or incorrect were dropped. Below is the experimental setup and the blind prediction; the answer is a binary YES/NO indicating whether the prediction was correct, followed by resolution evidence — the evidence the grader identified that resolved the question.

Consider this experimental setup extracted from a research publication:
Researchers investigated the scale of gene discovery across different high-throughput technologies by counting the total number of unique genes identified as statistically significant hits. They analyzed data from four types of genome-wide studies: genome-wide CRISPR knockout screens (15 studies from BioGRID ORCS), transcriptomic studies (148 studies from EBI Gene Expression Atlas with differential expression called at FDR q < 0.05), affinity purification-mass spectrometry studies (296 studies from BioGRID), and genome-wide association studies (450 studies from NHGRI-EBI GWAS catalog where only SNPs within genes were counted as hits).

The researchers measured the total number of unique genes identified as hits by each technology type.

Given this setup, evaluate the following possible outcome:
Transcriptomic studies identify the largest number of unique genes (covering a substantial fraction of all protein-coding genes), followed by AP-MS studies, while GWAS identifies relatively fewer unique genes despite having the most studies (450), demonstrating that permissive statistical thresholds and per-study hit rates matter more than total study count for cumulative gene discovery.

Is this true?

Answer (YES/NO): NO